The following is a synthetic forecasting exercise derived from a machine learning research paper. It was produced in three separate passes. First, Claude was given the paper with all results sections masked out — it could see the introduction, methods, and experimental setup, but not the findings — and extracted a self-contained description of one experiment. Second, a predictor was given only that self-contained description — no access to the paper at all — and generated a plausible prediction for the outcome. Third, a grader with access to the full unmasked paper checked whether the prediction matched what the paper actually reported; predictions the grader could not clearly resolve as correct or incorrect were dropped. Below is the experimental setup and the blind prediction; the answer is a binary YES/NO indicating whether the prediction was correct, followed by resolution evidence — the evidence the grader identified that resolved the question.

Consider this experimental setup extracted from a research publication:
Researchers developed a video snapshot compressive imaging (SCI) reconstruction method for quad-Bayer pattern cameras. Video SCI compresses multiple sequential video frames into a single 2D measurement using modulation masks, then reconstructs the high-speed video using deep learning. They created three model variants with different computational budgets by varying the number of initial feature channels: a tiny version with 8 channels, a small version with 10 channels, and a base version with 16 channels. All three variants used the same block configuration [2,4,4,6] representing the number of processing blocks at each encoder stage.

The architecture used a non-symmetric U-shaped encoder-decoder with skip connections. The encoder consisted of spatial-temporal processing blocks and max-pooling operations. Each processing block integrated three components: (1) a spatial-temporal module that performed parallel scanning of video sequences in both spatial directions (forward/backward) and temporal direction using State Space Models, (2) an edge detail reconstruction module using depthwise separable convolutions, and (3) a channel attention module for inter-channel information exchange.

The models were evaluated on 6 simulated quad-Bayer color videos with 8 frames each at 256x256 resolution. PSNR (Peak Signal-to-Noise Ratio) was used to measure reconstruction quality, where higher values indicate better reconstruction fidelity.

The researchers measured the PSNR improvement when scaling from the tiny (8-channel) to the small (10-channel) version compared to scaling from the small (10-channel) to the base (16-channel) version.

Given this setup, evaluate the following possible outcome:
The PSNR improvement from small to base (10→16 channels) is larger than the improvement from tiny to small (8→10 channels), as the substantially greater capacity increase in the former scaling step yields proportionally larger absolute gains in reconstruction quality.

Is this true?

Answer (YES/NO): NO